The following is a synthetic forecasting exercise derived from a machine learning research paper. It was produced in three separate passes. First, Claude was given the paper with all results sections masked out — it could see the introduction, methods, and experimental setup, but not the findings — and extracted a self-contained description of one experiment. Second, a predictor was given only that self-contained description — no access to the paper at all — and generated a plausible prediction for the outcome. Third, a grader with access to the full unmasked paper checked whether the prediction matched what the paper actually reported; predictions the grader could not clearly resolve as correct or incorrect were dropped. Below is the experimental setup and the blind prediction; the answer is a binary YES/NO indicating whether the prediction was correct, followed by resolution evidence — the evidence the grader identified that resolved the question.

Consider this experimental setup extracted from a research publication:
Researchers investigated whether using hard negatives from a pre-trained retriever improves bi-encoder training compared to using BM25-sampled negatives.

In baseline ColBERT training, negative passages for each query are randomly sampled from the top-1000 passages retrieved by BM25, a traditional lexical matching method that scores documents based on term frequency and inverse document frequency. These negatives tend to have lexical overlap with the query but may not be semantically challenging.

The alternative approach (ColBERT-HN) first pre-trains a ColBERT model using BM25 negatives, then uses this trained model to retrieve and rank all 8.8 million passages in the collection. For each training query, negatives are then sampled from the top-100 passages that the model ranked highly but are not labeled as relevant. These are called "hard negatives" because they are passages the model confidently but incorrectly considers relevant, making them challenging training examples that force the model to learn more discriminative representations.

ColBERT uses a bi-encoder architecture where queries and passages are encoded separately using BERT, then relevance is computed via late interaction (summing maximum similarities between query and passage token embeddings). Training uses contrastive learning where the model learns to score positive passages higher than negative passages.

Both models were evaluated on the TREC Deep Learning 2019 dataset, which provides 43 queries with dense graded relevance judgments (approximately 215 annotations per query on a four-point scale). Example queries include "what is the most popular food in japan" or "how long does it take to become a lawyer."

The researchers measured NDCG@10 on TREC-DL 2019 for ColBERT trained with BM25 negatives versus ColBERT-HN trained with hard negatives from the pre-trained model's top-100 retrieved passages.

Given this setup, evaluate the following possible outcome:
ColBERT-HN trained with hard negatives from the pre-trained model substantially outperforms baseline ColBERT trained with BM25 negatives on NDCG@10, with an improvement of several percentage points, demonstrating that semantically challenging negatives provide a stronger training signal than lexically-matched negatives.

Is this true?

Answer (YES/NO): YES